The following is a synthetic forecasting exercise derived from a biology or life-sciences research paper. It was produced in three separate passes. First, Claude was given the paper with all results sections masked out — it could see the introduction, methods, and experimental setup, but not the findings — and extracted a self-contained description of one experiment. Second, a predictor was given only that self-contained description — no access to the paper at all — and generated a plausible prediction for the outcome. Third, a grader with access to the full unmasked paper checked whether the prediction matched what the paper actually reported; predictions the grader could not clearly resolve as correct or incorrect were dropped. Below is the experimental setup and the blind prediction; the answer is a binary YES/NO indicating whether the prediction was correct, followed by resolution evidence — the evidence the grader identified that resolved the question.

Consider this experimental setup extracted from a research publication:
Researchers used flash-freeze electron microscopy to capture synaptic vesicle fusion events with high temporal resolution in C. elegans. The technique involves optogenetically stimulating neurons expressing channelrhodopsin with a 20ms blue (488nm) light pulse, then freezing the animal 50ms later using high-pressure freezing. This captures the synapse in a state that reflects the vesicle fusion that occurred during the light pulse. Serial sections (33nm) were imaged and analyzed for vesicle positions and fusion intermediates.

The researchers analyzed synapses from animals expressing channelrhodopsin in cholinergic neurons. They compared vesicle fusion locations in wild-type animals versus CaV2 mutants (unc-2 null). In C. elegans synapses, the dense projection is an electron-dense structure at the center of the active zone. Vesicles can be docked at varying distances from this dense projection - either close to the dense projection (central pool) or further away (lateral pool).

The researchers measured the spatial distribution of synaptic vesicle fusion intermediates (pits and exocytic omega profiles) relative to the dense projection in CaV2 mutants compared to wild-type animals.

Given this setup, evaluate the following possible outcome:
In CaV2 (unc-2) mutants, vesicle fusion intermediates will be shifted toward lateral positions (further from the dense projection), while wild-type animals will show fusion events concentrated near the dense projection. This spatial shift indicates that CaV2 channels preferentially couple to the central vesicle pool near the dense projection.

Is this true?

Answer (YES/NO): NO